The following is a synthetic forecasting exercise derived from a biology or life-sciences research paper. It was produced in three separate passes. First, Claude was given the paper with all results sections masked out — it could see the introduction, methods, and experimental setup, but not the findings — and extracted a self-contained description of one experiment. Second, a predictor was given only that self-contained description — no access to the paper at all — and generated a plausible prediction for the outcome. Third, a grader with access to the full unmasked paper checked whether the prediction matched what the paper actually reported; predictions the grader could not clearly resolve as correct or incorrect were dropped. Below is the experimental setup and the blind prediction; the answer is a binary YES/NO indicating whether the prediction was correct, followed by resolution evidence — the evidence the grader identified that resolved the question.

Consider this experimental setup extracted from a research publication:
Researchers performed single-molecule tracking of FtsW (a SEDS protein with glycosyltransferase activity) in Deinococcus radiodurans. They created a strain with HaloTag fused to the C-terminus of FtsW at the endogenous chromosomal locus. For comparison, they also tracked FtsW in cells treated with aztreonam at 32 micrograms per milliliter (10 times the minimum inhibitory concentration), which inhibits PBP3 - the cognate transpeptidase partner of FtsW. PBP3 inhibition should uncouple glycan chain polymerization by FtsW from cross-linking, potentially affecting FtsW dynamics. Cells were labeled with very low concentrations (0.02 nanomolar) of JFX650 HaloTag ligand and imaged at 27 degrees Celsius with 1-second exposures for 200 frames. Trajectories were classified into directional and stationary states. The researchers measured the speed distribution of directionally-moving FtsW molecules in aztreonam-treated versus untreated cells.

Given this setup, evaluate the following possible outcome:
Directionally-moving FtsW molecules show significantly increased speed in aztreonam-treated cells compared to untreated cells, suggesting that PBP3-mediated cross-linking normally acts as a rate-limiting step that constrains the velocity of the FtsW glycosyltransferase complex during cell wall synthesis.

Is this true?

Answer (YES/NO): NO